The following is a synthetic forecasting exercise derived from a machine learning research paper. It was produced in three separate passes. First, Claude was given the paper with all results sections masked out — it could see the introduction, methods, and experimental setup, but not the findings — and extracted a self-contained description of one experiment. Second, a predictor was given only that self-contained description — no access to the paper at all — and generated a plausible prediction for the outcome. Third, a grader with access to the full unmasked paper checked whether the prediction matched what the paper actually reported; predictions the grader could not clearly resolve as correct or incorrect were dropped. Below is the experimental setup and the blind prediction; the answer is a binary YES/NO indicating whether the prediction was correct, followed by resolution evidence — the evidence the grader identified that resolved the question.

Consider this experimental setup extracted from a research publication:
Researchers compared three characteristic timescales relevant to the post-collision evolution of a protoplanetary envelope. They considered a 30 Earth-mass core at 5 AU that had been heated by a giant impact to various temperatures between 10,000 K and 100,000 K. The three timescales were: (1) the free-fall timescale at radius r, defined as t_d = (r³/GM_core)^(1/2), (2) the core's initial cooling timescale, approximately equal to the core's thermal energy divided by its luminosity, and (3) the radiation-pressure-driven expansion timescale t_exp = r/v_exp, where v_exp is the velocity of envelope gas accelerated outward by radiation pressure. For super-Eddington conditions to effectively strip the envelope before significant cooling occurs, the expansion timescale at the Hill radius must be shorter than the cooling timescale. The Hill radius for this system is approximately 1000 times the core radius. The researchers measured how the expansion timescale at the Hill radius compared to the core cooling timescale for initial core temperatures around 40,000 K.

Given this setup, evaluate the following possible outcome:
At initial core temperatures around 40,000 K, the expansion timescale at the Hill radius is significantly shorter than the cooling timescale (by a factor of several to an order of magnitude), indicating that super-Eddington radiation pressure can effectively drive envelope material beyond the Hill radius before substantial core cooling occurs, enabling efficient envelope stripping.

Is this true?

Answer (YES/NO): YES